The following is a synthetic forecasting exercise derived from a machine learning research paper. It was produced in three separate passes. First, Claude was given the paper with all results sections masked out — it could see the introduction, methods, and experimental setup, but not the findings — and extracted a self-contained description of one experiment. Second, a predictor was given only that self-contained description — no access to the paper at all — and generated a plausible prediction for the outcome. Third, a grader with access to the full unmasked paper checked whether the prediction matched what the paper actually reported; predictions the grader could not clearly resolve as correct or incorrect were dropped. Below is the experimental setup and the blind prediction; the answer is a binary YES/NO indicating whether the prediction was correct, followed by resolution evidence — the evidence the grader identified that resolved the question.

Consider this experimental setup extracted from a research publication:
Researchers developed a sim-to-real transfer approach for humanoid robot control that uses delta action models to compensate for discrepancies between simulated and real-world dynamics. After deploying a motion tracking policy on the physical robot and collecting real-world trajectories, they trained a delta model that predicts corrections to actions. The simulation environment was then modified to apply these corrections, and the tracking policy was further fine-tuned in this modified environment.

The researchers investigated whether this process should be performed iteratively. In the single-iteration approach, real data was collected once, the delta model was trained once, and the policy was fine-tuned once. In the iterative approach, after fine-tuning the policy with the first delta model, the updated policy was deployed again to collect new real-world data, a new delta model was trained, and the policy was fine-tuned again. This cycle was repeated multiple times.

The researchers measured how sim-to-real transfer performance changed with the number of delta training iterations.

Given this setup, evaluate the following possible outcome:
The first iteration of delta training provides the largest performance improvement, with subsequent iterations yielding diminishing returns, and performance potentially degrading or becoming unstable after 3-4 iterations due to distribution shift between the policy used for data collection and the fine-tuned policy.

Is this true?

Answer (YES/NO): NO